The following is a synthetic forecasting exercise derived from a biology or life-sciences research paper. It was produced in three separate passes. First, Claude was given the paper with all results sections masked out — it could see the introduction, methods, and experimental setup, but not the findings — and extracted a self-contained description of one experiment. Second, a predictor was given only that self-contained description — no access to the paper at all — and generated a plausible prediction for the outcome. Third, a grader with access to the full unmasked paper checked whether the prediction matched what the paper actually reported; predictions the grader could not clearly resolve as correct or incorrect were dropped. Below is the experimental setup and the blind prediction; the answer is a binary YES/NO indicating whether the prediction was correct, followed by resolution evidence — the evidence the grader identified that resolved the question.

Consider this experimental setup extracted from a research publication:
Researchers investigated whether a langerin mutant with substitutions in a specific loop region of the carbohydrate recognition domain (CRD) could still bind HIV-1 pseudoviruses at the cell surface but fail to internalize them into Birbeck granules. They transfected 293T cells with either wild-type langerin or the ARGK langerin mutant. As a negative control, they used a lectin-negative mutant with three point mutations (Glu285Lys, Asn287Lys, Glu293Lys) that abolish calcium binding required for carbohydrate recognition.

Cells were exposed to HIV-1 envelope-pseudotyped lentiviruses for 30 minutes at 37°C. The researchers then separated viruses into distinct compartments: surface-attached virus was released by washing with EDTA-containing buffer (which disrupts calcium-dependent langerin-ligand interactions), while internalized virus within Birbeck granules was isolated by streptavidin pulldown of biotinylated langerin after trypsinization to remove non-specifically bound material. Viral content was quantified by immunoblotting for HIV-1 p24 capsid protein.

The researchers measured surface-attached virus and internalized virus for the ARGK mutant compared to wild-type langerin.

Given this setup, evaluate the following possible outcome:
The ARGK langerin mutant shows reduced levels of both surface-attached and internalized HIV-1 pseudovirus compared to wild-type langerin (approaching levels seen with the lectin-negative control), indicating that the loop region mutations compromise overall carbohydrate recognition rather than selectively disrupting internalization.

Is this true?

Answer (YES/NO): NO